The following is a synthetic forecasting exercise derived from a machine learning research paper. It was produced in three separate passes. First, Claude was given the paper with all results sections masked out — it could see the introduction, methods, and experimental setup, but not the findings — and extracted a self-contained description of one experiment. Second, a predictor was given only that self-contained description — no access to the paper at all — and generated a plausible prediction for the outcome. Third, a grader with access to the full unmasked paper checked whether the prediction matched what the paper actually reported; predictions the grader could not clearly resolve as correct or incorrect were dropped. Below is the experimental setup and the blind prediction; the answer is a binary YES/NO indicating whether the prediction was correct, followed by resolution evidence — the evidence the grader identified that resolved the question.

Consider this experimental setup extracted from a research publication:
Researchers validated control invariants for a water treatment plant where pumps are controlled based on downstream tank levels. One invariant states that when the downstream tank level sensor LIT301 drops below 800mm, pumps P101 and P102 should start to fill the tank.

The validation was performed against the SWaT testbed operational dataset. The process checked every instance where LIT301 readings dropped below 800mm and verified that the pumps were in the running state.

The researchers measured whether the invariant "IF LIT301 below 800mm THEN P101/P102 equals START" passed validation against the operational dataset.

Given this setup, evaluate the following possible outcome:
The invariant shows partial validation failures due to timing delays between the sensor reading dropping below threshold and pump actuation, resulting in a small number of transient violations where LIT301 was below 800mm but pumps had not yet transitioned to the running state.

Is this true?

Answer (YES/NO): NO